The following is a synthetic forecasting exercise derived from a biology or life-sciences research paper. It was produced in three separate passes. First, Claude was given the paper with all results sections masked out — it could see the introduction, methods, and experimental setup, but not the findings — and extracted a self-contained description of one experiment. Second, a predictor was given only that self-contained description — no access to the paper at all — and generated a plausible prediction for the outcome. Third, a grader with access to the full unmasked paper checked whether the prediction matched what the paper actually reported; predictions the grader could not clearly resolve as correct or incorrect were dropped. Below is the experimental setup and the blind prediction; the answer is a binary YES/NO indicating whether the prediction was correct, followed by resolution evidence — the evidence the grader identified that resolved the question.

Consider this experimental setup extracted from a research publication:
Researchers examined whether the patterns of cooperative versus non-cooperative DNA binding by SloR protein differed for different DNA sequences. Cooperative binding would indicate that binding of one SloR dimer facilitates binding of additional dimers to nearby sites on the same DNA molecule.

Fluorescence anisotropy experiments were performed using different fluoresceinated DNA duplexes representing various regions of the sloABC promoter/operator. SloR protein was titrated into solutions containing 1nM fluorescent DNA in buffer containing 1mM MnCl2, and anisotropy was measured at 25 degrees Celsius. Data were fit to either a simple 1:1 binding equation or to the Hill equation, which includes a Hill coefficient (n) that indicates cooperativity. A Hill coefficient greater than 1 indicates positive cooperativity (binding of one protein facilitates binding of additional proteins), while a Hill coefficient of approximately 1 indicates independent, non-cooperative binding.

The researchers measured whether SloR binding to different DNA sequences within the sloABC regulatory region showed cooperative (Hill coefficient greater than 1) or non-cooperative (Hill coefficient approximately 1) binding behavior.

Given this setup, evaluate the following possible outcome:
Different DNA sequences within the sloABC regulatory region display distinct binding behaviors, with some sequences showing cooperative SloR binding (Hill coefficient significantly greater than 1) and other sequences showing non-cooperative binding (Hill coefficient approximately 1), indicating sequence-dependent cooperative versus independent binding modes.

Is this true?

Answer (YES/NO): NO